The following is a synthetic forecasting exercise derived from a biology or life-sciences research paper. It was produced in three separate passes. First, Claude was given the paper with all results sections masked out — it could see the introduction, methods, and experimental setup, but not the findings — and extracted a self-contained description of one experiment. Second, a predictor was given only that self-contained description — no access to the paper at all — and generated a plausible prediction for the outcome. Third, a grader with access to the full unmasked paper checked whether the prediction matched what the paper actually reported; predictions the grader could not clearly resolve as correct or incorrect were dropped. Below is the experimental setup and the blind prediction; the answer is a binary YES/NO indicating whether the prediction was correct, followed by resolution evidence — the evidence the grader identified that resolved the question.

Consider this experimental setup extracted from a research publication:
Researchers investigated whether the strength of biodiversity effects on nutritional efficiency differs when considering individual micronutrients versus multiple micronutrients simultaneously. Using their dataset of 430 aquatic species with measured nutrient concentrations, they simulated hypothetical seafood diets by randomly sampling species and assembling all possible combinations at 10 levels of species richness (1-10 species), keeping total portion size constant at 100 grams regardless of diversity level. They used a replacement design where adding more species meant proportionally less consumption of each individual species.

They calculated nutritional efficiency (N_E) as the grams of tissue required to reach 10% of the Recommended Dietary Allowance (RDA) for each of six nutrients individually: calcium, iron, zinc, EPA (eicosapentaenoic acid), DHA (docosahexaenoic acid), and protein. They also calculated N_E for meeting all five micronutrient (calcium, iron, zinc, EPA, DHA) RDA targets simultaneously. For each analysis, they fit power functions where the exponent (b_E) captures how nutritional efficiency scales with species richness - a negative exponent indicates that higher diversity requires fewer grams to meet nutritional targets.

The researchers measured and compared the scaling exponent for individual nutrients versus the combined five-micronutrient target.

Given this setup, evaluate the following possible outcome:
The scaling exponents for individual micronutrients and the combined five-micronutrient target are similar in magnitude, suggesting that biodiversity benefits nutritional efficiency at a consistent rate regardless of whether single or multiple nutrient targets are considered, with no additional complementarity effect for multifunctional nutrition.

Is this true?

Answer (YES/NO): NO